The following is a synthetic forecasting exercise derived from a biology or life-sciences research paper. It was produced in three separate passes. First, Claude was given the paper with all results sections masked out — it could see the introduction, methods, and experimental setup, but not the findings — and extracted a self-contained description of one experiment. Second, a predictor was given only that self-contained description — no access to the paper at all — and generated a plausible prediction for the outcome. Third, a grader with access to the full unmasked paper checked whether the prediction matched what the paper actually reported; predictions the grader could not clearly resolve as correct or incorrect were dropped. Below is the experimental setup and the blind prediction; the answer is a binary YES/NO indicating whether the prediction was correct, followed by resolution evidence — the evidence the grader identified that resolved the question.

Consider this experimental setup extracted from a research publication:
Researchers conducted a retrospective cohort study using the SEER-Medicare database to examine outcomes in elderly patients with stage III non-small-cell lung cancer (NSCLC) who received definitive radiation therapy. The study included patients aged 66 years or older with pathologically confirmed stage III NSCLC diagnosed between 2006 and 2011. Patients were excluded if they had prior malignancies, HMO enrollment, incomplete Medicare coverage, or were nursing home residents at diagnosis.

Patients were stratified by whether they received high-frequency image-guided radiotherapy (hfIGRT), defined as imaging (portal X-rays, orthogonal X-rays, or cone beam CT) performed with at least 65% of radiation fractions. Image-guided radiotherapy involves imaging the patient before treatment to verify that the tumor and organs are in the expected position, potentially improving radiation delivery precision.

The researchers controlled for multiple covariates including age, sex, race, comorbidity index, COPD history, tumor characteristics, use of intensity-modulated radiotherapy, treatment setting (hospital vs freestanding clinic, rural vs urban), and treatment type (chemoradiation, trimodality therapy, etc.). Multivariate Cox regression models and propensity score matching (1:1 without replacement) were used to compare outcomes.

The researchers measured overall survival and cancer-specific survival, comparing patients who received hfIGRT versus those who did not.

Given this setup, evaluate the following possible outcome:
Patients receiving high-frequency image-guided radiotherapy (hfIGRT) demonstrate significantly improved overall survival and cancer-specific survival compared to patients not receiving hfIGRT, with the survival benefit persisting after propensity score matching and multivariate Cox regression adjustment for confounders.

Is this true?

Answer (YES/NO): NO